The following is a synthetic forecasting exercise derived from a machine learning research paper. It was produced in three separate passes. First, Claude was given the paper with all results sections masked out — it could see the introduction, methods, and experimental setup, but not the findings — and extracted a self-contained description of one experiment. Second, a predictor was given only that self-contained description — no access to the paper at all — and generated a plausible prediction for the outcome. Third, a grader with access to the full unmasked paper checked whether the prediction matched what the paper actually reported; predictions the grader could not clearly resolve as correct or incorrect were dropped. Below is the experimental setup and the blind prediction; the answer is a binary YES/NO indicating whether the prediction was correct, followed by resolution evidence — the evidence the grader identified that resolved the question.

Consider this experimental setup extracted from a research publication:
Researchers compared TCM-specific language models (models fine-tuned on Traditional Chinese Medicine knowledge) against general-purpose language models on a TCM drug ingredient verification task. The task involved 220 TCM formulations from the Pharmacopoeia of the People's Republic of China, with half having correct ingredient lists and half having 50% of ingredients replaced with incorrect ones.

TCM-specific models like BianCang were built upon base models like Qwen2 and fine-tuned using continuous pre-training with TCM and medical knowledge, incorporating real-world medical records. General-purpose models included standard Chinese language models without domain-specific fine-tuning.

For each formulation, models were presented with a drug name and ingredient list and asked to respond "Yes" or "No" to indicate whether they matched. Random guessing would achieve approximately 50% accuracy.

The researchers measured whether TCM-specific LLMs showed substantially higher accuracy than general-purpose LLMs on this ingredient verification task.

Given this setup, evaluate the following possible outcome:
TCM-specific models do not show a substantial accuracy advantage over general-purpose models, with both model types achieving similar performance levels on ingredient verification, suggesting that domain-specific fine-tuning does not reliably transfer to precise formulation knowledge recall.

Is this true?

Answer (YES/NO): YES